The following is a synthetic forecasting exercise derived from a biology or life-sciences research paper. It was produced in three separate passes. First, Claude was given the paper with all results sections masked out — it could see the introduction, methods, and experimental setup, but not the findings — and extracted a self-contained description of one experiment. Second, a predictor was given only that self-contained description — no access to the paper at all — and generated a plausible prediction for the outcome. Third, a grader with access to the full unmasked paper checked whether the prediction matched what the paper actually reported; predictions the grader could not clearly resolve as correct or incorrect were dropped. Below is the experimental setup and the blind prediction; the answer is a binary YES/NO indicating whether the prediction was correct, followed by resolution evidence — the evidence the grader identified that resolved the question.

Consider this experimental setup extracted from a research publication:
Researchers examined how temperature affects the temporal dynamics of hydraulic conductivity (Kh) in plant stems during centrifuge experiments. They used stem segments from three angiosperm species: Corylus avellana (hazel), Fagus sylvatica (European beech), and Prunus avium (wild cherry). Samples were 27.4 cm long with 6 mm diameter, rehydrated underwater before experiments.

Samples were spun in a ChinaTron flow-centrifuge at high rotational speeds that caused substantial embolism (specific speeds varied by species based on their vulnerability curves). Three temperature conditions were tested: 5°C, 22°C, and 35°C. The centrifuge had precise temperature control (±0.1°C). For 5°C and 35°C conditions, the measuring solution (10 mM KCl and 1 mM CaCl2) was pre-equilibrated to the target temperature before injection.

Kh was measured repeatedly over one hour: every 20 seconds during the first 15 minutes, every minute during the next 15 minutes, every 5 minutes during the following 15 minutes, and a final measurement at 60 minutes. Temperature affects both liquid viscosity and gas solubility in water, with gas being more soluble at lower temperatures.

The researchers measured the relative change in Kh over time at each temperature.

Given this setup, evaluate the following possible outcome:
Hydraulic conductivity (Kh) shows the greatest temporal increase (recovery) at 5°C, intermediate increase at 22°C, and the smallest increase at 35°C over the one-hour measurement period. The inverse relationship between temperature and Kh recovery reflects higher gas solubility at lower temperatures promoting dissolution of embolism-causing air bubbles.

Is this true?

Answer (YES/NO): NO